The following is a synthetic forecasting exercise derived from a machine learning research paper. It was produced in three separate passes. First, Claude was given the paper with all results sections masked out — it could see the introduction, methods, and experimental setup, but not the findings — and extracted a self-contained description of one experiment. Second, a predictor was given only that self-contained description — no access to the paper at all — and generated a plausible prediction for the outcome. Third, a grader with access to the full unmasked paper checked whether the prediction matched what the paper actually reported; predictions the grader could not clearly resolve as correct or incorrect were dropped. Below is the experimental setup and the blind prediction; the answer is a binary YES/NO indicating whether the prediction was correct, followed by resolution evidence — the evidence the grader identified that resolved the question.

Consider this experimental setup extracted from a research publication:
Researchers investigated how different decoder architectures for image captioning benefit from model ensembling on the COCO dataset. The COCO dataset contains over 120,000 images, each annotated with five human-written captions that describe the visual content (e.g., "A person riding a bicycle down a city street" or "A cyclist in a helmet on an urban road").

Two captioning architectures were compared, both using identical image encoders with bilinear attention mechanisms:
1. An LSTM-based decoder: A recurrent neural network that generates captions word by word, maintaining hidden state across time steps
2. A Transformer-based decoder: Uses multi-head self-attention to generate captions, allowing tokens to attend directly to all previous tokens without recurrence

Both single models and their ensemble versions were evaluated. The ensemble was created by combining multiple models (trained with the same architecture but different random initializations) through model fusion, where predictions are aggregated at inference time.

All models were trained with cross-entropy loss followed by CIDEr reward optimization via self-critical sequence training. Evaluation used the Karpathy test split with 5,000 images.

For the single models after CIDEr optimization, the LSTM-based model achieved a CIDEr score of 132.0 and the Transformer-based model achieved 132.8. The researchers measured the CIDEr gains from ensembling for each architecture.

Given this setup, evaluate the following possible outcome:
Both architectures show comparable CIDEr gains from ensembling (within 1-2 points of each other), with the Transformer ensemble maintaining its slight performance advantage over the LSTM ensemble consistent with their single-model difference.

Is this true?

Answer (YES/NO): NO